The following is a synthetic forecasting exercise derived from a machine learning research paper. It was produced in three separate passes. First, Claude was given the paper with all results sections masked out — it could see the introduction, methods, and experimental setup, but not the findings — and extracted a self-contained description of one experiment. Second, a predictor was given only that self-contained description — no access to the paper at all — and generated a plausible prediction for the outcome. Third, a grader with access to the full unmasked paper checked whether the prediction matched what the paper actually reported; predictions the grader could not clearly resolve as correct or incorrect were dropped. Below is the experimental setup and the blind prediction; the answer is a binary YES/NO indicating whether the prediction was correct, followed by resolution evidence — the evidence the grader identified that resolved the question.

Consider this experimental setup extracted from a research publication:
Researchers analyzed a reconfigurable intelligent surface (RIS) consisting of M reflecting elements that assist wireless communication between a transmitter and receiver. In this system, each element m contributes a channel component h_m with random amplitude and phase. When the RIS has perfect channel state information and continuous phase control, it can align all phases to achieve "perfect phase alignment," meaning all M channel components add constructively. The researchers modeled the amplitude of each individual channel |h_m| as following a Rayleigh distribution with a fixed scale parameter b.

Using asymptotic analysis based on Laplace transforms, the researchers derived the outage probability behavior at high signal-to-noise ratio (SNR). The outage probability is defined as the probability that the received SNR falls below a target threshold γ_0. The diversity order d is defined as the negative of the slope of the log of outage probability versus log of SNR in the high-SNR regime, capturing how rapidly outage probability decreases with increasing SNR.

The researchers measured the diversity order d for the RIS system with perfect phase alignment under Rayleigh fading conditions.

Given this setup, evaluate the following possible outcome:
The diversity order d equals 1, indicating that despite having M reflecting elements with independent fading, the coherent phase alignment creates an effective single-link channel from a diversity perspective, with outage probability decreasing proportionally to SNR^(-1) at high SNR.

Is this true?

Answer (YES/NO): NO